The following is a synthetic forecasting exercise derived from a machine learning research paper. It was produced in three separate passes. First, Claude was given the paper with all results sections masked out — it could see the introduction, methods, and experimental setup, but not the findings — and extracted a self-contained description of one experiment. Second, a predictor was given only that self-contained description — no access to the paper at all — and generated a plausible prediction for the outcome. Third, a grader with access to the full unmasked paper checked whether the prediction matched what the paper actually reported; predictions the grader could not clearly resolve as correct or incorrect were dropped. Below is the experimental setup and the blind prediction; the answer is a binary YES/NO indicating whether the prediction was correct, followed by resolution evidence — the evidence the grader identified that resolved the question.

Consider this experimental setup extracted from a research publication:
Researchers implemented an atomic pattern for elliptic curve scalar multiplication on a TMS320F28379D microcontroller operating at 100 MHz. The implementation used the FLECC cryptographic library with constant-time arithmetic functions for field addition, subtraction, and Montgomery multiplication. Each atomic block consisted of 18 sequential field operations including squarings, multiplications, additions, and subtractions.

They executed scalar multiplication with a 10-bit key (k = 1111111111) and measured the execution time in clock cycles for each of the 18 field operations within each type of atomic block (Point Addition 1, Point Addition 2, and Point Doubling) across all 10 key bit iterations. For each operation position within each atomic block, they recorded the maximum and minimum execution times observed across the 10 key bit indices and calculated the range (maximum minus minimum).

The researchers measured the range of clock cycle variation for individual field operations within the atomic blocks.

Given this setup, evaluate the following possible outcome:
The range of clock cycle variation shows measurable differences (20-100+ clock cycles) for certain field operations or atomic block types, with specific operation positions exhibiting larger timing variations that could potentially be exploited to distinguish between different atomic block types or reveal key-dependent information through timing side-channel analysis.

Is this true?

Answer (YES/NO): NO